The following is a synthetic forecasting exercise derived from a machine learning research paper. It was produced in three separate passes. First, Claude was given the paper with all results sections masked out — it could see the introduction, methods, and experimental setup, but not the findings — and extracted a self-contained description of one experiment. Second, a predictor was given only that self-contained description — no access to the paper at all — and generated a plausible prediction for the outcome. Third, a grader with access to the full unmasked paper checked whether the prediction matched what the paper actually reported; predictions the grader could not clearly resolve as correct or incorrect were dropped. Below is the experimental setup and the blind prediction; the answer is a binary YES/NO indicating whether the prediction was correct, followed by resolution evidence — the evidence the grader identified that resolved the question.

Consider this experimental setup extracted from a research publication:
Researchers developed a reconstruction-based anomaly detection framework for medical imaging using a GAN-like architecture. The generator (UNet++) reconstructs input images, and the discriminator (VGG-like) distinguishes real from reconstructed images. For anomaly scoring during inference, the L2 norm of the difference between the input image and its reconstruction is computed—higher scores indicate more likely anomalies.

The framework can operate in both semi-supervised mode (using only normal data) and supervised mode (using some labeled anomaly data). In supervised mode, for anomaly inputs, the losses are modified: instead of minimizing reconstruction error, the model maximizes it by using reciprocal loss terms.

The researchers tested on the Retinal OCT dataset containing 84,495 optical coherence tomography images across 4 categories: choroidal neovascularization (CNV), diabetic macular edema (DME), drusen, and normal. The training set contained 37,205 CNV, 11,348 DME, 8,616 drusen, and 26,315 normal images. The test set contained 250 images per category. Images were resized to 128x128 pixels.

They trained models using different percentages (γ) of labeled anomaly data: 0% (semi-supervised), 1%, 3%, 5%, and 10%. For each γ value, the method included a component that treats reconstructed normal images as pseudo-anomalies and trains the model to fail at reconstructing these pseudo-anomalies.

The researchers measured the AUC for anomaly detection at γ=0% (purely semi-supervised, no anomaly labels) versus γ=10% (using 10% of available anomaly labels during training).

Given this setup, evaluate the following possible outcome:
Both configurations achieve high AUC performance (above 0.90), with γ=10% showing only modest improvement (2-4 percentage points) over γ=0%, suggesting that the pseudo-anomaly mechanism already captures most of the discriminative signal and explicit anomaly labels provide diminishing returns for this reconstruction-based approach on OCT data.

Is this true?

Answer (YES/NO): NO